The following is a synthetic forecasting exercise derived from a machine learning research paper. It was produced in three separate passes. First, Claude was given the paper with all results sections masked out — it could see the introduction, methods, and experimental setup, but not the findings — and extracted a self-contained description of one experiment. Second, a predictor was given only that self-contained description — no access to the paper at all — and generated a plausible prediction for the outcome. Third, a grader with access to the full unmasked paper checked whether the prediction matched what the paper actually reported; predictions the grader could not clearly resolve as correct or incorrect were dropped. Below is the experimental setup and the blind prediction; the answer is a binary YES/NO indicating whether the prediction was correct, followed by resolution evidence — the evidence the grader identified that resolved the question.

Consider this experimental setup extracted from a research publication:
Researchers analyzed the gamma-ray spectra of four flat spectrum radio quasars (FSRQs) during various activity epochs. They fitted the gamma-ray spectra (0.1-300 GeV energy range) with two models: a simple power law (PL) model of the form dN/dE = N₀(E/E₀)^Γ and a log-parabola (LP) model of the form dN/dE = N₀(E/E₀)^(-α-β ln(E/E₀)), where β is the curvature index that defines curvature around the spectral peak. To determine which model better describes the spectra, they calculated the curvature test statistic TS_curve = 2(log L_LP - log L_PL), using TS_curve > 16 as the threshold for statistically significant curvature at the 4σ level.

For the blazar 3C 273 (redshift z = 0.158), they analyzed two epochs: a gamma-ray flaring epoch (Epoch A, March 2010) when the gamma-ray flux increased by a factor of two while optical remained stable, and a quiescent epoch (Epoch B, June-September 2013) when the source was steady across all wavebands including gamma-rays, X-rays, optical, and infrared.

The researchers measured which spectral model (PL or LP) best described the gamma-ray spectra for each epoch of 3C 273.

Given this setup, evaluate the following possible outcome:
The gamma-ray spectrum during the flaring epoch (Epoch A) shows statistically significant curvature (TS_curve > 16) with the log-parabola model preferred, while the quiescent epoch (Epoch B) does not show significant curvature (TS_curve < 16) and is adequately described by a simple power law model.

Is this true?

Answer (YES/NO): YES